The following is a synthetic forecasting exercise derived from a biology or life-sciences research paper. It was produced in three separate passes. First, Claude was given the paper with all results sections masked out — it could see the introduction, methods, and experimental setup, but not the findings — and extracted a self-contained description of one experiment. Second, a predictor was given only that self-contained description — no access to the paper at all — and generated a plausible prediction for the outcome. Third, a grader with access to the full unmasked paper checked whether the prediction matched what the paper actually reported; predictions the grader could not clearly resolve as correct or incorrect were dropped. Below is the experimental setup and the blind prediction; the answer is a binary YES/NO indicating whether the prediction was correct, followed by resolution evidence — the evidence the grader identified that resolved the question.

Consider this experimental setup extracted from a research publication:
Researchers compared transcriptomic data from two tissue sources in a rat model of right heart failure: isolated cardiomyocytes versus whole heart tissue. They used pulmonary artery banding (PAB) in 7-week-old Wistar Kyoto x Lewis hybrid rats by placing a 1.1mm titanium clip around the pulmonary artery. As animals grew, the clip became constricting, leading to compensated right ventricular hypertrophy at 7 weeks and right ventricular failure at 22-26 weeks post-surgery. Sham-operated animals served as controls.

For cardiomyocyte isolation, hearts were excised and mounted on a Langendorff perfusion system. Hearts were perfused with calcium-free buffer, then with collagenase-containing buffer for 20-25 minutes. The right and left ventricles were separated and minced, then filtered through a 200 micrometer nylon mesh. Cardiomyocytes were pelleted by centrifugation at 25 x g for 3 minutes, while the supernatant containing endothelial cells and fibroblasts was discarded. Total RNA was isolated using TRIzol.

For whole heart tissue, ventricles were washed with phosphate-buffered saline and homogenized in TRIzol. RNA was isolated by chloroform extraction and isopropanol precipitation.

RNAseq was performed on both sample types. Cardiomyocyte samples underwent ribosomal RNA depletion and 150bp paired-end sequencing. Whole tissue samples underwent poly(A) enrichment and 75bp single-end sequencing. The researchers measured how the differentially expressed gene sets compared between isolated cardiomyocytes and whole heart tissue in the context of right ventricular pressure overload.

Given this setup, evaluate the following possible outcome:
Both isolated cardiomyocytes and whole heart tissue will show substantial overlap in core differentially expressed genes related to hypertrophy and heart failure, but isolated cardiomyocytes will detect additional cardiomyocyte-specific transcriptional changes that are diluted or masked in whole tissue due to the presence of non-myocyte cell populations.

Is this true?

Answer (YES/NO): NO